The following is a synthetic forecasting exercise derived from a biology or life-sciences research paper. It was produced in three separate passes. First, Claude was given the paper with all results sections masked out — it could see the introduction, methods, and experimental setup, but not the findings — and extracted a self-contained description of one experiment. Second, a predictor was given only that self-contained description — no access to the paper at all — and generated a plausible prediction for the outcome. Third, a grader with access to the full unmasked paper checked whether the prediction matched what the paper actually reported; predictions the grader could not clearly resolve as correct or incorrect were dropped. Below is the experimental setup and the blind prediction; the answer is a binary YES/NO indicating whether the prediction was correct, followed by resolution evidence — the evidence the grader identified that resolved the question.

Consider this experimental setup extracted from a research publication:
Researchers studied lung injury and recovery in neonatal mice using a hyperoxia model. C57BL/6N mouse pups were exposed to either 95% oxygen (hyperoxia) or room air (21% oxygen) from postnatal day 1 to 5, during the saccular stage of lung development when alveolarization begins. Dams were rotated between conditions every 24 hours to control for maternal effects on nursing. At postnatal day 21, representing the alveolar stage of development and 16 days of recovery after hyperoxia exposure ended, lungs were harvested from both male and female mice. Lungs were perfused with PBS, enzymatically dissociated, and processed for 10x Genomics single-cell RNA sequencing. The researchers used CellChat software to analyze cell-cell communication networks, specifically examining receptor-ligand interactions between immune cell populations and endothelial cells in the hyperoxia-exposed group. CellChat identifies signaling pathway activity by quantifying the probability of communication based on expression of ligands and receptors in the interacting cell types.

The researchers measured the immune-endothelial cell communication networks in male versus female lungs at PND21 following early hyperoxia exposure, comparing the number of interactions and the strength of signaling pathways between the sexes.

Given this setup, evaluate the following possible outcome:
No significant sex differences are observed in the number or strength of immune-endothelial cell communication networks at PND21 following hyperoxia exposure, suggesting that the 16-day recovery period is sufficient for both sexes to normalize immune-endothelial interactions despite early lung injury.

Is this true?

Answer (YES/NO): NO